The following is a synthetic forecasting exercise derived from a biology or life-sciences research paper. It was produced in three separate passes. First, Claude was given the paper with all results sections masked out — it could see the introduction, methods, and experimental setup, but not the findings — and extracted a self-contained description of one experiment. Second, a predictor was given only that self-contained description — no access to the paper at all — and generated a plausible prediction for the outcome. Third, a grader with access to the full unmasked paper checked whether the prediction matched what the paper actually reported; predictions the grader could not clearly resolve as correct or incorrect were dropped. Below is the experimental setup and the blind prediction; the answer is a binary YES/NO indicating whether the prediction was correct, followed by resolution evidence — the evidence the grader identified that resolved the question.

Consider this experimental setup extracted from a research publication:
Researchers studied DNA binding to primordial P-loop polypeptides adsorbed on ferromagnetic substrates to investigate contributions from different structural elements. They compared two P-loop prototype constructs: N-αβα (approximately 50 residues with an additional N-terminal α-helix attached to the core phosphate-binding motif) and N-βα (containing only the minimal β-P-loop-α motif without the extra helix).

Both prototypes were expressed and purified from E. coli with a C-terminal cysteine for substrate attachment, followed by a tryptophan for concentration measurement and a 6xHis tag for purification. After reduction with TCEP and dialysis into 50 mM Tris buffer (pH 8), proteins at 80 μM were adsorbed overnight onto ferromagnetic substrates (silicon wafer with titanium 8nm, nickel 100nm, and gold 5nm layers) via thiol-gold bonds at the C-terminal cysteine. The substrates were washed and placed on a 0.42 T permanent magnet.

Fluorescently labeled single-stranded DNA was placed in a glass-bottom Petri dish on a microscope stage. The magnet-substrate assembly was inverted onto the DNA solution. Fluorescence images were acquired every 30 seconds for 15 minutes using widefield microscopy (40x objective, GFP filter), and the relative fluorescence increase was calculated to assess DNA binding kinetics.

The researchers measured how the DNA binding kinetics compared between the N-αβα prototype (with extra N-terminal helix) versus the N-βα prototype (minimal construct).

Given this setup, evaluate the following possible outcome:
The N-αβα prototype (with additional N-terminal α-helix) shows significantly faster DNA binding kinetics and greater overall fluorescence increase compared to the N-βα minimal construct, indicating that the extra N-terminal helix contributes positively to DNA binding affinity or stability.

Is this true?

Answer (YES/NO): YES